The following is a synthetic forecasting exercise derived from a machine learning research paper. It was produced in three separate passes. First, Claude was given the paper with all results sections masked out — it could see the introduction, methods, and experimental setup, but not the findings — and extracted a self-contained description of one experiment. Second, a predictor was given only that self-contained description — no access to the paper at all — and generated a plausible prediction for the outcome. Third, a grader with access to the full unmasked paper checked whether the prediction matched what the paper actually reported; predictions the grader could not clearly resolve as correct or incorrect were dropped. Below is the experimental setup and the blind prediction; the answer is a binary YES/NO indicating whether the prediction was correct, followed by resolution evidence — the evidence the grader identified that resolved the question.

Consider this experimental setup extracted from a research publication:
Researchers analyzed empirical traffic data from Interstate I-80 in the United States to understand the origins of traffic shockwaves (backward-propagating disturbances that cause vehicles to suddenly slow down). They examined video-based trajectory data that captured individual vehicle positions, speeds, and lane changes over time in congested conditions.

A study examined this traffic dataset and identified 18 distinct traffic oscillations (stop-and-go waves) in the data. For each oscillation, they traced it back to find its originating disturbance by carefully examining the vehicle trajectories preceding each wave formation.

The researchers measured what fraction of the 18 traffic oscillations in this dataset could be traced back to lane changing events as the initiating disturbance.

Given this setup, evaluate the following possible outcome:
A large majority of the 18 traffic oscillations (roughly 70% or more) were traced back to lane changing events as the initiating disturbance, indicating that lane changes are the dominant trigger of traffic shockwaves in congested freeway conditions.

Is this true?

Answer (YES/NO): YES